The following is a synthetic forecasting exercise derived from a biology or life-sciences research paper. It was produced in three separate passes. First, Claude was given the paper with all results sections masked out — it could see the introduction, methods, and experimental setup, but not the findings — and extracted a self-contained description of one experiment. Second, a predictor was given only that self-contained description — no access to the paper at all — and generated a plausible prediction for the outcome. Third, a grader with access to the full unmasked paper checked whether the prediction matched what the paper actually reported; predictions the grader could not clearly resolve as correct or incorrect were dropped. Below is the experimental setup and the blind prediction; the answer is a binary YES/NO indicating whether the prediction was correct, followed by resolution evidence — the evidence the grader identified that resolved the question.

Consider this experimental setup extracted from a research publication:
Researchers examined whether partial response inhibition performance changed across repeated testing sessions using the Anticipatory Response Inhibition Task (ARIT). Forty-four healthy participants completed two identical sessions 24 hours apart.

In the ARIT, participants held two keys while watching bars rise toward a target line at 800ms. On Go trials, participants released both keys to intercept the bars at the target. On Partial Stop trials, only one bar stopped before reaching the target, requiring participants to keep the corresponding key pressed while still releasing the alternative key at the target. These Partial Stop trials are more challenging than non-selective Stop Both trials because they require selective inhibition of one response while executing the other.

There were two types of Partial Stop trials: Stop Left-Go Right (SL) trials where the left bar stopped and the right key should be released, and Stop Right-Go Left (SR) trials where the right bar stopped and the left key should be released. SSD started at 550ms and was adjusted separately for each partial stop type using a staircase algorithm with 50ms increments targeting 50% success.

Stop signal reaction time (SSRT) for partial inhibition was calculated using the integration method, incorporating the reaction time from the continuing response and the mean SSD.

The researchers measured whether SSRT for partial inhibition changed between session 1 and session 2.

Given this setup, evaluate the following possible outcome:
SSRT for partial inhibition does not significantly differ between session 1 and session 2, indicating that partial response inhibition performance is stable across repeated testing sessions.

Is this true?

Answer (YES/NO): NO